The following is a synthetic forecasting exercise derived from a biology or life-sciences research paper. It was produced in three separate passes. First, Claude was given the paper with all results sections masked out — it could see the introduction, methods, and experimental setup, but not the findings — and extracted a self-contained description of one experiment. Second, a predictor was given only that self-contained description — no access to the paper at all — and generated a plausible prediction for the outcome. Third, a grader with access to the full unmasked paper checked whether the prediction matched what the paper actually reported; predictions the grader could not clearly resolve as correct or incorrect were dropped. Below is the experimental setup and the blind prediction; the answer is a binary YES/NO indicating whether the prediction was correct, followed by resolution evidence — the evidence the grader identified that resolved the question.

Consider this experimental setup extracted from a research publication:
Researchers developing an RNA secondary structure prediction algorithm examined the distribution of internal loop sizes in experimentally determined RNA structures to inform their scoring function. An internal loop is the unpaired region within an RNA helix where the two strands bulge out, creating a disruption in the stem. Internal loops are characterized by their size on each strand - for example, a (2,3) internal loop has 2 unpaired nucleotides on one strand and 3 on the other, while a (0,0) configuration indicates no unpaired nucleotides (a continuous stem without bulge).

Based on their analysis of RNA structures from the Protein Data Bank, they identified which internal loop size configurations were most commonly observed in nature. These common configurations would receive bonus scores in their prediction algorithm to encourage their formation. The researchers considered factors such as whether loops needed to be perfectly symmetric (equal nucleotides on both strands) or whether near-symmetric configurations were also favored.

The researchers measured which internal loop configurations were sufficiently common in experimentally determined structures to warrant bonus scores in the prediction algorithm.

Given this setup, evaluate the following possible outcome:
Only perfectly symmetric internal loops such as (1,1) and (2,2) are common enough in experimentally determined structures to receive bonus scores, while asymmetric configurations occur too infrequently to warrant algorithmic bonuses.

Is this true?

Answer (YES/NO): NO